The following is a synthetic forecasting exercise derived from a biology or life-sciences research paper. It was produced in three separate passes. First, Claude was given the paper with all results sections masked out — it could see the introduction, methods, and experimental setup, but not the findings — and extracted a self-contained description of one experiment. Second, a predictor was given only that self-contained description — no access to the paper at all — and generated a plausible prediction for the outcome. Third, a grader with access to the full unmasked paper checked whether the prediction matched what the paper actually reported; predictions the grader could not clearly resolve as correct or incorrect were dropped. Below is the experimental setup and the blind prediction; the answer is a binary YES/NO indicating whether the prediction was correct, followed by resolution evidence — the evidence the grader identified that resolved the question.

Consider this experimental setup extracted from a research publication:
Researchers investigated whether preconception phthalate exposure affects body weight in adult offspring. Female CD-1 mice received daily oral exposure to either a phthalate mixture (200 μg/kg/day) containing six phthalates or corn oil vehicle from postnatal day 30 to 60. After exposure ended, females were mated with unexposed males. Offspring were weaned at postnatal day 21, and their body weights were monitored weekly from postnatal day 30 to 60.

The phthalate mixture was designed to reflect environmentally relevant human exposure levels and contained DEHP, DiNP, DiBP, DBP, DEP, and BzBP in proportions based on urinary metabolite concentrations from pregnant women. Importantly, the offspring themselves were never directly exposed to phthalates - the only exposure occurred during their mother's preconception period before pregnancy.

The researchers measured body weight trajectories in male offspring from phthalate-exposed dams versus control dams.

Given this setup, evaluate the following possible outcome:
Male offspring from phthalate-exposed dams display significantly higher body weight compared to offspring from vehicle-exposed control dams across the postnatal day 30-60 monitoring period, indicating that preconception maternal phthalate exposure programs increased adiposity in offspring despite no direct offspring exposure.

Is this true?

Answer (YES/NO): NO